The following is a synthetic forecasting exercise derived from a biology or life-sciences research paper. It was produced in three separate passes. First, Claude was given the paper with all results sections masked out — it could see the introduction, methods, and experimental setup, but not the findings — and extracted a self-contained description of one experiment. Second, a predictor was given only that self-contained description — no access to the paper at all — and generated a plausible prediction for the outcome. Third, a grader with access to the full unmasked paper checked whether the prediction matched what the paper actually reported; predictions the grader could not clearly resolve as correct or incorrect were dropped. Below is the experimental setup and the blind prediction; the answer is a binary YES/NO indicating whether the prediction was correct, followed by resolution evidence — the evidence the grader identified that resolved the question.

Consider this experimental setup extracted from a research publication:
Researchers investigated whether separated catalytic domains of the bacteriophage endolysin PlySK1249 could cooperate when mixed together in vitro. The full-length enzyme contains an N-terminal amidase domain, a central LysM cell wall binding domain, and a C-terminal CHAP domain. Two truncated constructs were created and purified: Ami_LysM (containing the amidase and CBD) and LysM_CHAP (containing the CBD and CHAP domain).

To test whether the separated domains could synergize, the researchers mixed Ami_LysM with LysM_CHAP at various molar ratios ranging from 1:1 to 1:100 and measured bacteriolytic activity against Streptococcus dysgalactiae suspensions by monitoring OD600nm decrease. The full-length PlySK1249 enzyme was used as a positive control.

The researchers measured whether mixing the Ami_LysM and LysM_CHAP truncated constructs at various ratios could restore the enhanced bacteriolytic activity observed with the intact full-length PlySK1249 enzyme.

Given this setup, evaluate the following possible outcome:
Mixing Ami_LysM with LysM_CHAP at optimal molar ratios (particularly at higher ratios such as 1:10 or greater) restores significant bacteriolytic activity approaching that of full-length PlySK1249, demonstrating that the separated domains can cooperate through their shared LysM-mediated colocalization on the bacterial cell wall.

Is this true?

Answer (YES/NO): YES